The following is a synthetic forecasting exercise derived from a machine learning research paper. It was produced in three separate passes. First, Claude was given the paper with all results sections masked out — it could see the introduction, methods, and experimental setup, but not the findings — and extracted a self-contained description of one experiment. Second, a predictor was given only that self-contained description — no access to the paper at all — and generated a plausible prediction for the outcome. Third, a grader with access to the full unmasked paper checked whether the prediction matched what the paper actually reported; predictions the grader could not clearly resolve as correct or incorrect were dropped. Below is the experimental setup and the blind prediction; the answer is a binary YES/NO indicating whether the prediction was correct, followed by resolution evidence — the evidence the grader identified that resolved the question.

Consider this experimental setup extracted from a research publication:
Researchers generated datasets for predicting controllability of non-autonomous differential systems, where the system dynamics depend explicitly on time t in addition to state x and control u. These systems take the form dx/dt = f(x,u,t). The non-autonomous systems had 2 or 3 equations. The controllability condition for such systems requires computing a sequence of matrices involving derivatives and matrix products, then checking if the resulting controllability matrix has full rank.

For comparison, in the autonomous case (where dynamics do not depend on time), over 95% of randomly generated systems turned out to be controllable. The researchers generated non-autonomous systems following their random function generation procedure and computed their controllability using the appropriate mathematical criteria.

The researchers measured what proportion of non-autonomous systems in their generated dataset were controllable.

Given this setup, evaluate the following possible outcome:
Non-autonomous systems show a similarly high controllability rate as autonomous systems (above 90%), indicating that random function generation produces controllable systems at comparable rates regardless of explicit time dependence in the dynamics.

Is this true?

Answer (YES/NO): NO